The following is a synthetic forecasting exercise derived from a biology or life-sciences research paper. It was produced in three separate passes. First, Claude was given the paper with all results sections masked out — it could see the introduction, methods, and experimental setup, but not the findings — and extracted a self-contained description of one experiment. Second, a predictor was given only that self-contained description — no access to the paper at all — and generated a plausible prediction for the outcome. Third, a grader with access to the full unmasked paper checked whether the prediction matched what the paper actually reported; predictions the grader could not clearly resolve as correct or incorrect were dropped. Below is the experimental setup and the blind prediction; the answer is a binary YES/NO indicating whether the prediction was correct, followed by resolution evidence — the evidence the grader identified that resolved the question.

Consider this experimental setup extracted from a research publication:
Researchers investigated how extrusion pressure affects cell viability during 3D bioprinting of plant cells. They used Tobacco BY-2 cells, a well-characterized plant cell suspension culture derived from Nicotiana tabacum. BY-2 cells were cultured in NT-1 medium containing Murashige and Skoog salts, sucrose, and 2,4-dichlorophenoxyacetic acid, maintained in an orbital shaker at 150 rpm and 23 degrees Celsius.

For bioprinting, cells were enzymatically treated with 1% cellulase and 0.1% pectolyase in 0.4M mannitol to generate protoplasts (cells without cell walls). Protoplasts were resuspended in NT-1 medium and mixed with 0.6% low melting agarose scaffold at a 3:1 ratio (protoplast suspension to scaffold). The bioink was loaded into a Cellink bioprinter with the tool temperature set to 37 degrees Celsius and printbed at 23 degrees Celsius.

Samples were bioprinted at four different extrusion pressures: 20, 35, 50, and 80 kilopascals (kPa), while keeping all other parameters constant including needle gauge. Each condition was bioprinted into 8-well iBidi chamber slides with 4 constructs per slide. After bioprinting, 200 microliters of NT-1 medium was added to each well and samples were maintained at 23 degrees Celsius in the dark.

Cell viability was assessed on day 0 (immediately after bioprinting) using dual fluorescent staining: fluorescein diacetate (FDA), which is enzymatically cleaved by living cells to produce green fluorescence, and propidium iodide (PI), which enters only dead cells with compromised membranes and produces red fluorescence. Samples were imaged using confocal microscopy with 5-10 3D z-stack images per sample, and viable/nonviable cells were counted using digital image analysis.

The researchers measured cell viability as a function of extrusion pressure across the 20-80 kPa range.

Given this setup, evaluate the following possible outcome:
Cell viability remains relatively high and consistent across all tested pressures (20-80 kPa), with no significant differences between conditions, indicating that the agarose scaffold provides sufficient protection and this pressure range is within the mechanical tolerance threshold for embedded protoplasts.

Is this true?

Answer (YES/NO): NO